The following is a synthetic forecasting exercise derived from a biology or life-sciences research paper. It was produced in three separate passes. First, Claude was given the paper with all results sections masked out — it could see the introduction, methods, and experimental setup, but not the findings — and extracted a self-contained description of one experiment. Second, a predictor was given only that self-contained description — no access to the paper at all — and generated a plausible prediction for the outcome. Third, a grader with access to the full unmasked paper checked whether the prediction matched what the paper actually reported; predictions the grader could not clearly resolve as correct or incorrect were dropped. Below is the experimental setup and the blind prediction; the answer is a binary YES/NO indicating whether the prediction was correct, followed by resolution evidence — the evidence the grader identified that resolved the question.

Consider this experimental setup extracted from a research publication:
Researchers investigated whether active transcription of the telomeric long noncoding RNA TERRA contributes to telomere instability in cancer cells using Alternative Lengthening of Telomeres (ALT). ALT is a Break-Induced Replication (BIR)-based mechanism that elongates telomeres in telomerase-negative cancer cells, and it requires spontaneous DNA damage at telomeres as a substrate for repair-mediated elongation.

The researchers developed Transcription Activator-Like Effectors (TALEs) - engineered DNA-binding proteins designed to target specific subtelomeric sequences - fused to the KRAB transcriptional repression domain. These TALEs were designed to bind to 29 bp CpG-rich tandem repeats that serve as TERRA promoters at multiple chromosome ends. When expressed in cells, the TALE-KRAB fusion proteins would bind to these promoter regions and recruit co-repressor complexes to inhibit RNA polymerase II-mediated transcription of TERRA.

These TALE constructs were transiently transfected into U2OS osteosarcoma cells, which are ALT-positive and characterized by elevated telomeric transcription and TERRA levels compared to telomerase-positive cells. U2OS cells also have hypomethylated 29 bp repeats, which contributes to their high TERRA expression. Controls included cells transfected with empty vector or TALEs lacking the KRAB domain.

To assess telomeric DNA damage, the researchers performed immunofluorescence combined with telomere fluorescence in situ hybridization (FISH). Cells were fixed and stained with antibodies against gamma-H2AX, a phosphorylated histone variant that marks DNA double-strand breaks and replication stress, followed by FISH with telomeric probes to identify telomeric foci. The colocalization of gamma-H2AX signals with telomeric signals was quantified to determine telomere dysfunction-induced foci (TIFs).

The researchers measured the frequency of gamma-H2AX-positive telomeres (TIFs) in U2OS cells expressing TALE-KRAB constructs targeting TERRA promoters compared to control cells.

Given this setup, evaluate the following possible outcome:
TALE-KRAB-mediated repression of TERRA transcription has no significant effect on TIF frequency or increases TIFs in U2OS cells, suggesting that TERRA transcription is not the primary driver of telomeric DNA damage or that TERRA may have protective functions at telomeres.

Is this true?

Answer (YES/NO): NO